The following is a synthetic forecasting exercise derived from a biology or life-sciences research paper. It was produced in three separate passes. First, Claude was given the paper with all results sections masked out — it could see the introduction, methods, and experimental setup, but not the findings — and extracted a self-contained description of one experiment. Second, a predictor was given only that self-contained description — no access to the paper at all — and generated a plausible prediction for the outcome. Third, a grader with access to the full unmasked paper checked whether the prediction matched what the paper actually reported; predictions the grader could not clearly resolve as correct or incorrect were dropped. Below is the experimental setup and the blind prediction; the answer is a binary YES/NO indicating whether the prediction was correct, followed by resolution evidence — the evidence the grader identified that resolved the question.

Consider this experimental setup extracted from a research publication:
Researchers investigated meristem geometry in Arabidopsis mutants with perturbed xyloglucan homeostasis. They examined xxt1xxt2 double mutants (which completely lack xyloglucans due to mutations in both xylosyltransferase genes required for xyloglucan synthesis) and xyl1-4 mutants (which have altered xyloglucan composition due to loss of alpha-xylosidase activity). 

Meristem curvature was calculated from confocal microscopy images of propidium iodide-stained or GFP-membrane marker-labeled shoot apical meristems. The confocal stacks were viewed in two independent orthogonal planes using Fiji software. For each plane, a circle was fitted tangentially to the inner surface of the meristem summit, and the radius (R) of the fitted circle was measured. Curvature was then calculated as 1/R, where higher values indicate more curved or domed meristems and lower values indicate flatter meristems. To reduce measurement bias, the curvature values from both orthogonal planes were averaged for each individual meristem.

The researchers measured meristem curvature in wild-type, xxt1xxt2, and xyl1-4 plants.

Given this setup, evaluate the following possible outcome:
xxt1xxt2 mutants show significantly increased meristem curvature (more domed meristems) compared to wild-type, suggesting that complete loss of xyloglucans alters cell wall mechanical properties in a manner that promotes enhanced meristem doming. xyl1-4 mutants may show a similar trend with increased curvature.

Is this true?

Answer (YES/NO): NO